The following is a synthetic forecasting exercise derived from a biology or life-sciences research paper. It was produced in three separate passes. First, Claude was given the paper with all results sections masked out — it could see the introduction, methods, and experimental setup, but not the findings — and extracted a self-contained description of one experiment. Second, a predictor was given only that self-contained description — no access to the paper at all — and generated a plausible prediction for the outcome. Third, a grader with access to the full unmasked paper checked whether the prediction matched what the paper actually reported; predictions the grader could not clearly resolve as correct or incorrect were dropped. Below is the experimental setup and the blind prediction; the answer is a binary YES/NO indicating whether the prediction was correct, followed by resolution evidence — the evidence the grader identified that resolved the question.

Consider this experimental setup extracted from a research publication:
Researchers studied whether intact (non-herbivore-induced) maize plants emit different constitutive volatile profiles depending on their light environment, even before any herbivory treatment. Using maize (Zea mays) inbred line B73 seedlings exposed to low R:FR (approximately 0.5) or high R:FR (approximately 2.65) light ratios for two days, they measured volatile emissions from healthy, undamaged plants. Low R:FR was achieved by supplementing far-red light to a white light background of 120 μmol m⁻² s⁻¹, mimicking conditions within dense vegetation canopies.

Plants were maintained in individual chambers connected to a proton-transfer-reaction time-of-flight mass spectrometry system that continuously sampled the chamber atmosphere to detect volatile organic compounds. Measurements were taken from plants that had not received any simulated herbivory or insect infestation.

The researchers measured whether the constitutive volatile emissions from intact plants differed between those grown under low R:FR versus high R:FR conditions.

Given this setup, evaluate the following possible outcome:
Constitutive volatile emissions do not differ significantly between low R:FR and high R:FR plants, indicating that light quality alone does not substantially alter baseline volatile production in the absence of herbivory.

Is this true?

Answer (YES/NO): YES